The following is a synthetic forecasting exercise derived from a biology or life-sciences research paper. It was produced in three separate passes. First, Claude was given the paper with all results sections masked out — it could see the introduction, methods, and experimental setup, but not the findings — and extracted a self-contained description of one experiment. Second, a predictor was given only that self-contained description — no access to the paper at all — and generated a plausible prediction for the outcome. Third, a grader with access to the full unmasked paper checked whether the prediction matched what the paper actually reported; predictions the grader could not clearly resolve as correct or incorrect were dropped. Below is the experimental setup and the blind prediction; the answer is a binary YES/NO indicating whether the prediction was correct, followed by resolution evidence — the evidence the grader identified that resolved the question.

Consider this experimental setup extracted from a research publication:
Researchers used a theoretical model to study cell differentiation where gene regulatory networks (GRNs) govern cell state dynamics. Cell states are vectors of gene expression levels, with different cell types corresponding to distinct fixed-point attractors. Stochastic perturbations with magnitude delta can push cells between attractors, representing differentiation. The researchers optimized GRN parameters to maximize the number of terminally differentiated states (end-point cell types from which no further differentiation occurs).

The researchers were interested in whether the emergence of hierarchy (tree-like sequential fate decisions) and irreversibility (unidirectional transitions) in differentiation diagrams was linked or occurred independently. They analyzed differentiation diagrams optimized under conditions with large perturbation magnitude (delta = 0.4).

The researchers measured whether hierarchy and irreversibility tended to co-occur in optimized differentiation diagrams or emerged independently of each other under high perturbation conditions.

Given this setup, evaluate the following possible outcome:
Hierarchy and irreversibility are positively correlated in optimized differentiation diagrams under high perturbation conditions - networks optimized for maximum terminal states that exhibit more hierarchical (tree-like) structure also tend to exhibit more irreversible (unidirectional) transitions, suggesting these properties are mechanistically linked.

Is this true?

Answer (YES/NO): YES